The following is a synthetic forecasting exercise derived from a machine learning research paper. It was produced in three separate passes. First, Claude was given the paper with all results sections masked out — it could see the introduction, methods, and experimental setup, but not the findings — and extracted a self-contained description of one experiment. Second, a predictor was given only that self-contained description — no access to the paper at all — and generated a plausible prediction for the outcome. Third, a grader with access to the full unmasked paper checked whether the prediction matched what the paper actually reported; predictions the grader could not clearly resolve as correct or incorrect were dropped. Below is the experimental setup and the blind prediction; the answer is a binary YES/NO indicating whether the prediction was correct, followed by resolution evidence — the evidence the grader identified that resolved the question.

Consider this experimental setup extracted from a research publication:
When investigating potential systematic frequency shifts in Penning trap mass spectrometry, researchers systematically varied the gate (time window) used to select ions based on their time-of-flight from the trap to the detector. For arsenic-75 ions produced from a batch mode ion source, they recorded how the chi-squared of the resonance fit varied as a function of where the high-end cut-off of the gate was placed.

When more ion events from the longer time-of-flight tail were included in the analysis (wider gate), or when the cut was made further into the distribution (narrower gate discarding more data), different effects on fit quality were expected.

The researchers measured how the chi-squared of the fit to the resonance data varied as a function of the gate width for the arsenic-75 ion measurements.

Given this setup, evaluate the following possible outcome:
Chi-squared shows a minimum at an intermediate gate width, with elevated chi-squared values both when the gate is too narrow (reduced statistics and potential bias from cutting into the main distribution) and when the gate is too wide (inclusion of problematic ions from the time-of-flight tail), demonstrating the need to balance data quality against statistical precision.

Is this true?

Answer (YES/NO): YES